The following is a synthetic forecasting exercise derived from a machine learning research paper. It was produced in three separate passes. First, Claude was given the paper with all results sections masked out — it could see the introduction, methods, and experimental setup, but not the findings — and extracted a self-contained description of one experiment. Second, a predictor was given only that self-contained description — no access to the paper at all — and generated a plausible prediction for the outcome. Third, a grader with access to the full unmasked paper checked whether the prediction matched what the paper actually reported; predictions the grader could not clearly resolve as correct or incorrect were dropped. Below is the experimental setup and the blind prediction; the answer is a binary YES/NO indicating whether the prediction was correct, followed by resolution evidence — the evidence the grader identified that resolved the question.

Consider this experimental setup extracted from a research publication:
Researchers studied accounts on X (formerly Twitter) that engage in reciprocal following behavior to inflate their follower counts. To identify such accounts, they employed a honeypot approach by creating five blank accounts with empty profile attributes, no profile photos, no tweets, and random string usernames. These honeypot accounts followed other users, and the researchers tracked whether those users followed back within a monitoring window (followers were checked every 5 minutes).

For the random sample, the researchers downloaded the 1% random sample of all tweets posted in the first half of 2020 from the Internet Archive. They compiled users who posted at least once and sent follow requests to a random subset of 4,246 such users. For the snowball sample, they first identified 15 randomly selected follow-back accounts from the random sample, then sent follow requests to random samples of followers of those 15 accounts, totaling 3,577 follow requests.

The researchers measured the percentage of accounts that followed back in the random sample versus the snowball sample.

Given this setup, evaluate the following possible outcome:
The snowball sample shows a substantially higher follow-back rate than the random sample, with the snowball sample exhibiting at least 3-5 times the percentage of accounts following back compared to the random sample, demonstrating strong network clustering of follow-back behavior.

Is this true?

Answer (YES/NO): YES